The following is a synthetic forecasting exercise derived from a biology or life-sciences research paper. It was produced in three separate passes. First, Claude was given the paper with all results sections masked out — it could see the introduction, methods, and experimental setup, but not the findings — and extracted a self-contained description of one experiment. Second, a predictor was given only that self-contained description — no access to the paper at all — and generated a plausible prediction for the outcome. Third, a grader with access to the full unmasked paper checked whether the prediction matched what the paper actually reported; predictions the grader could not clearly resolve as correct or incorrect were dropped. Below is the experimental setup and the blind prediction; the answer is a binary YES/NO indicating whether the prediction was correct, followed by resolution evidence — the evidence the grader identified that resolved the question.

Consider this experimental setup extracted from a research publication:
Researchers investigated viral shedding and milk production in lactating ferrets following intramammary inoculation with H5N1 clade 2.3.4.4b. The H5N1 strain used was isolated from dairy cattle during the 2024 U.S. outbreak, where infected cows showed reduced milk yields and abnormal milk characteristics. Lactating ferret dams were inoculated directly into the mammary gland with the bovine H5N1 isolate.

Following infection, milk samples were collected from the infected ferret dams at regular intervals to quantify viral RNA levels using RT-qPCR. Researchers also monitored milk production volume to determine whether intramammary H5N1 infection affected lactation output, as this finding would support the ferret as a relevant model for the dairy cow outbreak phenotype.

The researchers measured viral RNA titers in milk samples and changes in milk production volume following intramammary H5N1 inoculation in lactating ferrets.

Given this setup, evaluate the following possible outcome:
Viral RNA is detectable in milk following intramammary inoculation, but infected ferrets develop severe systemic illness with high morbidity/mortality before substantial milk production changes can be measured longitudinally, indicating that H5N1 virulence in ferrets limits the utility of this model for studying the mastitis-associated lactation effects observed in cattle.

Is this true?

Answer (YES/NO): NO